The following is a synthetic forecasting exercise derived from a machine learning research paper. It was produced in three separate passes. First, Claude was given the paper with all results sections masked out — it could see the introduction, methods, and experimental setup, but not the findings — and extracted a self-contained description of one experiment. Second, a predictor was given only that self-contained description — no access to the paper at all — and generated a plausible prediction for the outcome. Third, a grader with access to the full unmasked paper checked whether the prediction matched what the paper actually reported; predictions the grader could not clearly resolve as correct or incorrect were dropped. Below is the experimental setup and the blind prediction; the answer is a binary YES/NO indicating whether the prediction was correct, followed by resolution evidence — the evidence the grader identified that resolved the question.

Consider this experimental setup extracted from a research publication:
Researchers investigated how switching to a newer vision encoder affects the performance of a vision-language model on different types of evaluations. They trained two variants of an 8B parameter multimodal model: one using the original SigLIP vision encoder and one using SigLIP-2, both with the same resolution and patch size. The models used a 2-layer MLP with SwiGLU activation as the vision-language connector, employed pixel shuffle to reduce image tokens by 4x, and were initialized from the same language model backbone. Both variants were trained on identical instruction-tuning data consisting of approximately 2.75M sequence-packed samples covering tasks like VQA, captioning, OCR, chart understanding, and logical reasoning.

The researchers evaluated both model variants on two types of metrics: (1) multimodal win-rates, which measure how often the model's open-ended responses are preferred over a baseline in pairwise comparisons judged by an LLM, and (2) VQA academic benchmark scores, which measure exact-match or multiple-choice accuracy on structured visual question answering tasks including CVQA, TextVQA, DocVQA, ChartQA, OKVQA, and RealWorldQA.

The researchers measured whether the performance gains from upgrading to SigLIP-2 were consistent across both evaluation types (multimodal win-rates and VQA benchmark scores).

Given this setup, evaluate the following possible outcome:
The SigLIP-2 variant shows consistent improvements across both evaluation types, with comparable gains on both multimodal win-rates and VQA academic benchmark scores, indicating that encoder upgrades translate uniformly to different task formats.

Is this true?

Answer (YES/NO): NO